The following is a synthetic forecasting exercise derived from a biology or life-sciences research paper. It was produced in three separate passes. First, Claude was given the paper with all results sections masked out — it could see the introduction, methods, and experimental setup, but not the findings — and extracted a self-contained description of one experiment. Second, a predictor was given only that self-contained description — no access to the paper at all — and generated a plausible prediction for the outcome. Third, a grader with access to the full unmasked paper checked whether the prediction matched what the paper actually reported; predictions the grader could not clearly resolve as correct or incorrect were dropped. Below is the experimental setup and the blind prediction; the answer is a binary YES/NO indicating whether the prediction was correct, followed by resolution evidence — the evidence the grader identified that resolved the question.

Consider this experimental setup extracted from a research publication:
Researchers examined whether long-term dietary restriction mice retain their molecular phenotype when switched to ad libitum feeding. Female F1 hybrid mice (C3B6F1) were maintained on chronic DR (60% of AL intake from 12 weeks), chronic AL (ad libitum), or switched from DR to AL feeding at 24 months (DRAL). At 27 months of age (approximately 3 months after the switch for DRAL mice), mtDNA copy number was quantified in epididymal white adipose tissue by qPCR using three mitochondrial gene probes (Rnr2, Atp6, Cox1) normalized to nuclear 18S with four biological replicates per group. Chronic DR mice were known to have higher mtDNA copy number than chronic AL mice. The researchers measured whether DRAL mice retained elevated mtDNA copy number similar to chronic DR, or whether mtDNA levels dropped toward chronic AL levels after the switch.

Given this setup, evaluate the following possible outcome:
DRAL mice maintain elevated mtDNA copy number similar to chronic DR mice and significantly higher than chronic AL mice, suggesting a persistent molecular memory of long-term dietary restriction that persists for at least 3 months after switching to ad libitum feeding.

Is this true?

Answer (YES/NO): NO